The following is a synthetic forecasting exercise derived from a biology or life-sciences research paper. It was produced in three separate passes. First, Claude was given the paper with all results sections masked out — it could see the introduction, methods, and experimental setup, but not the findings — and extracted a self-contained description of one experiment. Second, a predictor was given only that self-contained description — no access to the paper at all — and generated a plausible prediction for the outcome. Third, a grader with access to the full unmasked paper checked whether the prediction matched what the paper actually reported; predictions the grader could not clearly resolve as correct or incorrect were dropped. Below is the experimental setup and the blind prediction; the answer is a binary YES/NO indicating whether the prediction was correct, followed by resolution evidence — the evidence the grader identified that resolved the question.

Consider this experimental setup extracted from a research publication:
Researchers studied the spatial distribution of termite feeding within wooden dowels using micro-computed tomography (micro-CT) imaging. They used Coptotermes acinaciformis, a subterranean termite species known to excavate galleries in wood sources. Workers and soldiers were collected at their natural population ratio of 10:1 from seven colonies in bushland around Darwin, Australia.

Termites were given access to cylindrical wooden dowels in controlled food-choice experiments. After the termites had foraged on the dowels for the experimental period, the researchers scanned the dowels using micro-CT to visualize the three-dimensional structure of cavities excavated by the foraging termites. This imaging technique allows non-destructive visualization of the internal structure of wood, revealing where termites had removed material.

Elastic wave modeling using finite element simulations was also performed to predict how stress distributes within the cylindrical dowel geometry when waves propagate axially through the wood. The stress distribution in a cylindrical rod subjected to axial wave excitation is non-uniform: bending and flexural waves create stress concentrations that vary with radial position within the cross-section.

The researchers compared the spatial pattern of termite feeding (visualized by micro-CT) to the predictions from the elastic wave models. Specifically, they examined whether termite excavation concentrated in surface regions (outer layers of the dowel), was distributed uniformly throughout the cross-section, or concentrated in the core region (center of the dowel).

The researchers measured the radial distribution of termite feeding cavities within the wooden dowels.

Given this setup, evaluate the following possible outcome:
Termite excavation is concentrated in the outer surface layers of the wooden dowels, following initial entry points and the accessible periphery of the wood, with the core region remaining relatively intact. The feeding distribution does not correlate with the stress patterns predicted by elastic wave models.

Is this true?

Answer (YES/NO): NO